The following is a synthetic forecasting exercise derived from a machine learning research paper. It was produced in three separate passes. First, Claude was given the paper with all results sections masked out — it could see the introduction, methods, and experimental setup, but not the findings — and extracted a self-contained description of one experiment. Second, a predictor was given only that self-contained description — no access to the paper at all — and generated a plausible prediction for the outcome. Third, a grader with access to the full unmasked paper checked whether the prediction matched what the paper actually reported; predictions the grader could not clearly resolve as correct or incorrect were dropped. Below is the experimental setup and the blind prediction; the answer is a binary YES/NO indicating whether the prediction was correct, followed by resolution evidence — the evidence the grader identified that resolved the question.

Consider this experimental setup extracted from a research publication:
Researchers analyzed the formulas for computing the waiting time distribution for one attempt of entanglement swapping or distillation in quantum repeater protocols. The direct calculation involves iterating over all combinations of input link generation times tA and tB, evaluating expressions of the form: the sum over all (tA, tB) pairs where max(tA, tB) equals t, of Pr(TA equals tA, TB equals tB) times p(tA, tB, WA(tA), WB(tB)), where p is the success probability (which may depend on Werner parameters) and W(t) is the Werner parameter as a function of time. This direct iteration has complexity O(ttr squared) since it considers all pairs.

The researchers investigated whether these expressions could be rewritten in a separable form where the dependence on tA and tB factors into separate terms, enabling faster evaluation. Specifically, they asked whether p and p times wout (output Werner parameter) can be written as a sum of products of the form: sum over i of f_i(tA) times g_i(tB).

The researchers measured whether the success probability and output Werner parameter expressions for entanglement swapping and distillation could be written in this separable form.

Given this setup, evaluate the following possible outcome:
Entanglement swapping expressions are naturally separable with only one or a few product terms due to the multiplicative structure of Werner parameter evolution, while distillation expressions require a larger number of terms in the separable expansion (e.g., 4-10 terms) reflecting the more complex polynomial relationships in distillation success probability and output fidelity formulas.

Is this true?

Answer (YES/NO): NO